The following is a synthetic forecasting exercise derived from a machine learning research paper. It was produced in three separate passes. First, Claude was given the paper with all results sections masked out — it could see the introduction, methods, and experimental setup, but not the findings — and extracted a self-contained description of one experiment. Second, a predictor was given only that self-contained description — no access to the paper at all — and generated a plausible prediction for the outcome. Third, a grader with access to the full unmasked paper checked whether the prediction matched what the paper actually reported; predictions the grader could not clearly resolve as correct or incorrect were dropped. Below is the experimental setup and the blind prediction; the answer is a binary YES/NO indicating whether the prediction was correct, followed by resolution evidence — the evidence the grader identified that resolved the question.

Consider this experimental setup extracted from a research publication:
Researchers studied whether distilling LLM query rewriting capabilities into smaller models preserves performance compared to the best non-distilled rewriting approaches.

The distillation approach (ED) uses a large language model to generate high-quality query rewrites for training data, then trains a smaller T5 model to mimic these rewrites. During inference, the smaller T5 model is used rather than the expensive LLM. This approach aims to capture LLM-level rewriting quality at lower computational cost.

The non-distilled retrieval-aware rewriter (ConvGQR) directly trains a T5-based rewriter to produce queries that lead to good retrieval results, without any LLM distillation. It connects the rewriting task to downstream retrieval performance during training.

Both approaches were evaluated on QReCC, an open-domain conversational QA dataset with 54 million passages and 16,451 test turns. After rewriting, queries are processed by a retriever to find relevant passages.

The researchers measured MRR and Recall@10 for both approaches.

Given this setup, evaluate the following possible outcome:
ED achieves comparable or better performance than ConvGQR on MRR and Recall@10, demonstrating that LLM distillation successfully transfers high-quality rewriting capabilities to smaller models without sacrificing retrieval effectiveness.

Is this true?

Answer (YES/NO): YES